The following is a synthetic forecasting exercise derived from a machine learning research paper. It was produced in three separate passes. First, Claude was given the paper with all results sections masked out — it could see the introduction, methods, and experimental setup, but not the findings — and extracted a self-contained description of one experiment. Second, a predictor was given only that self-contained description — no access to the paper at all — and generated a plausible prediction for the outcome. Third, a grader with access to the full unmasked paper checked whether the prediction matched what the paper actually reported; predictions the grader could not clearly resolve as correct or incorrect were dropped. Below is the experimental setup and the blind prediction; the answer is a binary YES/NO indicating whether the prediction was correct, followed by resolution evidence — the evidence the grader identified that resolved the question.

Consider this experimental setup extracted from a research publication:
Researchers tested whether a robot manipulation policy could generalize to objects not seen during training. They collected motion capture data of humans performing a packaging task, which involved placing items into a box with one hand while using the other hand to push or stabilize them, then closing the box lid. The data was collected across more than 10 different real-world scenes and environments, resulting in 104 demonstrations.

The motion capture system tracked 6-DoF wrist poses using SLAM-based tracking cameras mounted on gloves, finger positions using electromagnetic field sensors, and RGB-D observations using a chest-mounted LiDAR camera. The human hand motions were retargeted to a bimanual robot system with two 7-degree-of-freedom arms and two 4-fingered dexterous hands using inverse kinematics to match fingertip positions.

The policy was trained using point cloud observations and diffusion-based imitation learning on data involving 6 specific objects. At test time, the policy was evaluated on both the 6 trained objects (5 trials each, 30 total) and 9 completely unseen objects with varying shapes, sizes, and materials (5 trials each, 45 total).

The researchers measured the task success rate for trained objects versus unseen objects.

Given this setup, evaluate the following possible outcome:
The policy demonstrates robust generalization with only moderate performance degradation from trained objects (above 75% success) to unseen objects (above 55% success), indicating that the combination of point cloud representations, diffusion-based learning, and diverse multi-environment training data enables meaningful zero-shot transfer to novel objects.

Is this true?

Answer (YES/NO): NO